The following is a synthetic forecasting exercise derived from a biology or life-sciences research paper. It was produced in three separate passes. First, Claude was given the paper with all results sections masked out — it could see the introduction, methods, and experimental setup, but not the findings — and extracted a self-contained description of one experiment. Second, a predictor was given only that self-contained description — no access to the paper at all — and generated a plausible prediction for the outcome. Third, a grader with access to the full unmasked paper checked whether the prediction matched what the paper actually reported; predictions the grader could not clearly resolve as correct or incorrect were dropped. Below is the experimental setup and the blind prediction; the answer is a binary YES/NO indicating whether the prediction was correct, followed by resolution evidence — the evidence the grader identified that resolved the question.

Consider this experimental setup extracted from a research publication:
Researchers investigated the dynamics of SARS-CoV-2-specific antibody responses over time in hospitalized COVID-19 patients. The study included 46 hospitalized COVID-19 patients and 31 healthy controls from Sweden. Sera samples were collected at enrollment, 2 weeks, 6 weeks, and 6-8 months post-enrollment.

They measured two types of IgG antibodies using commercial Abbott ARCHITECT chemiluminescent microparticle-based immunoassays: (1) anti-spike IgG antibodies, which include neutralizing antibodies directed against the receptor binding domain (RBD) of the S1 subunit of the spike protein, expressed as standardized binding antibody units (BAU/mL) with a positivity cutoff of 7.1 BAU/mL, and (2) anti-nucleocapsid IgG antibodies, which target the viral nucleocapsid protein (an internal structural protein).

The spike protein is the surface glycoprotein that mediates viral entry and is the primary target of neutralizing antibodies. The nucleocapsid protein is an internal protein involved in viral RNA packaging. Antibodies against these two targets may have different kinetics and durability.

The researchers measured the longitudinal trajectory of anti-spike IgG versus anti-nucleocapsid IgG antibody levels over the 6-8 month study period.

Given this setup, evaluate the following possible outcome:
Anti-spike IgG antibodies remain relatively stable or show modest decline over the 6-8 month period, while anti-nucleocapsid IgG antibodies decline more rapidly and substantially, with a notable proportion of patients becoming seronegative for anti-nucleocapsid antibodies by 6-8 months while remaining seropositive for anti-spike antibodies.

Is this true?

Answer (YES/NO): NO